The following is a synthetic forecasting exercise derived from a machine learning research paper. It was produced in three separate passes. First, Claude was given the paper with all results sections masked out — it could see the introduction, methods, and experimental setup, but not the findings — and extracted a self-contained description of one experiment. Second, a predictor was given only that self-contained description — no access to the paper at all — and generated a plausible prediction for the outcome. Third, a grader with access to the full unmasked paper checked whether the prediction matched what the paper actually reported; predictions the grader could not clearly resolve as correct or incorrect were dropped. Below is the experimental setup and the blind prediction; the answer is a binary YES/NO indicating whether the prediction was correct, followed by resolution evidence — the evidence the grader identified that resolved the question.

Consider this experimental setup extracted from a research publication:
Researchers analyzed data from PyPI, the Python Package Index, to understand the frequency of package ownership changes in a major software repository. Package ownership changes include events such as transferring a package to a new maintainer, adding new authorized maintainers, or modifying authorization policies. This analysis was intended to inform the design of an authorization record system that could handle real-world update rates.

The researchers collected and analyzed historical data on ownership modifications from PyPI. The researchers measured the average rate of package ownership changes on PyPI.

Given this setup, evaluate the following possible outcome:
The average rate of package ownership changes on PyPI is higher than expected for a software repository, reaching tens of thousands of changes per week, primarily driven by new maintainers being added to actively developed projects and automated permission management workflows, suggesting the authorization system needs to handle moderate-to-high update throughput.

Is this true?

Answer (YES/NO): NO